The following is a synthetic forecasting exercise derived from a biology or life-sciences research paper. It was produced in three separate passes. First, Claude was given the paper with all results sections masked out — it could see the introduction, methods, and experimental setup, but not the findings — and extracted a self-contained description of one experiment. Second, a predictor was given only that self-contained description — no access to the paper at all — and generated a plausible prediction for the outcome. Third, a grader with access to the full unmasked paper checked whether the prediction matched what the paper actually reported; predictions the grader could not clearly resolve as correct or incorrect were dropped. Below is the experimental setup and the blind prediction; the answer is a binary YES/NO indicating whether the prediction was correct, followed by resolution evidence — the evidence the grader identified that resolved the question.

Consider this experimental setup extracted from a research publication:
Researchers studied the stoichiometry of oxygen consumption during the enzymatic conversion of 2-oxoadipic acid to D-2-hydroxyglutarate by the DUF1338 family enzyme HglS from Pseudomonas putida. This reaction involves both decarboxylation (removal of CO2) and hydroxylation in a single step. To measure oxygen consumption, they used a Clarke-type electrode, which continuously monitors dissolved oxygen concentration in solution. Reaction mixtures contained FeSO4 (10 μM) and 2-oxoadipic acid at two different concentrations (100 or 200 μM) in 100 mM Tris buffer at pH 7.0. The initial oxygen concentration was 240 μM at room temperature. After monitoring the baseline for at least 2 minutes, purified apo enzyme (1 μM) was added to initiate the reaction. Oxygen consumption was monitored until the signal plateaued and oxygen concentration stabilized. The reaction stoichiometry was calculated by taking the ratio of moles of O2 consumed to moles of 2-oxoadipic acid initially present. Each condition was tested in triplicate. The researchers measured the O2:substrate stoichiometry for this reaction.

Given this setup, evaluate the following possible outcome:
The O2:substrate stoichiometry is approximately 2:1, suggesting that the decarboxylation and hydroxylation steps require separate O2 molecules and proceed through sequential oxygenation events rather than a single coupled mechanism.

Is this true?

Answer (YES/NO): NO